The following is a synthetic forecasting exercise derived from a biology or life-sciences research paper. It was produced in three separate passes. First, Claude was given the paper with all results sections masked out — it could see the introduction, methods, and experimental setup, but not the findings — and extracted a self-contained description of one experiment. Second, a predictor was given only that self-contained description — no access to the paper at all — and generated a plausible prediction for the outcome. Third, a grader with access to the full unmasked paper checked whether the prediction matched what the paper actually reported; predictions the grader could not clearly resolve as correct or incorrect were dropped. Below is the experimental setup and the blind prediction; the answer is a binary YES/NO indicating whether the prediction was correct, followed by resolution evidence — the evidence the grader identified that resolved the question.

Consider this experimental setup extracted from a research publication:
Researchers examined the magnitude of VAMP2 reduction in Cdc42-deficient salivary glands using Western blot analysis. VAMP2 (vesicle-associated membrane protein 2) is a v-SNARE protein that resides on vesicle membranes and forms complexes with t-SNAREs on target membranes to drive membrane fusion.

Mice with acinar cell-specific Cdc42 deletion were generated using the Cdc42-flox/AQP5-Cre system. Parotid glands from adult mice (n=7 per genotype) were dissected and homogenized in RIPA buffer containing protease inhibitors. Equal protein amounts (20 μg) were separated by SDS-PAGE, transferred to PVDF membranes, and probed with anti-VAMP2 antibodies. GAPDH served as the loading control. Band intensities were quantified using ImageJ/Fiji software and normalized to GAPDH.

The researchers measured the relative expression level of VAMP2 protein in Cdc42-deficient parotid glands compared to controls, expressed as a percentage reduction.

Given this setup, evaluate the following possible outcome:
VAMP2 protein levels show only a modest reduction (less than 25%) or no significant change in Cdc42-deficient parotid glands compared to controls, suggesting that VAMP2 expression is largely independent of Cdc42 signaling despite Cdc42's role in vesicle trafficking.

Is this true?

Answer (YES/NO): NO